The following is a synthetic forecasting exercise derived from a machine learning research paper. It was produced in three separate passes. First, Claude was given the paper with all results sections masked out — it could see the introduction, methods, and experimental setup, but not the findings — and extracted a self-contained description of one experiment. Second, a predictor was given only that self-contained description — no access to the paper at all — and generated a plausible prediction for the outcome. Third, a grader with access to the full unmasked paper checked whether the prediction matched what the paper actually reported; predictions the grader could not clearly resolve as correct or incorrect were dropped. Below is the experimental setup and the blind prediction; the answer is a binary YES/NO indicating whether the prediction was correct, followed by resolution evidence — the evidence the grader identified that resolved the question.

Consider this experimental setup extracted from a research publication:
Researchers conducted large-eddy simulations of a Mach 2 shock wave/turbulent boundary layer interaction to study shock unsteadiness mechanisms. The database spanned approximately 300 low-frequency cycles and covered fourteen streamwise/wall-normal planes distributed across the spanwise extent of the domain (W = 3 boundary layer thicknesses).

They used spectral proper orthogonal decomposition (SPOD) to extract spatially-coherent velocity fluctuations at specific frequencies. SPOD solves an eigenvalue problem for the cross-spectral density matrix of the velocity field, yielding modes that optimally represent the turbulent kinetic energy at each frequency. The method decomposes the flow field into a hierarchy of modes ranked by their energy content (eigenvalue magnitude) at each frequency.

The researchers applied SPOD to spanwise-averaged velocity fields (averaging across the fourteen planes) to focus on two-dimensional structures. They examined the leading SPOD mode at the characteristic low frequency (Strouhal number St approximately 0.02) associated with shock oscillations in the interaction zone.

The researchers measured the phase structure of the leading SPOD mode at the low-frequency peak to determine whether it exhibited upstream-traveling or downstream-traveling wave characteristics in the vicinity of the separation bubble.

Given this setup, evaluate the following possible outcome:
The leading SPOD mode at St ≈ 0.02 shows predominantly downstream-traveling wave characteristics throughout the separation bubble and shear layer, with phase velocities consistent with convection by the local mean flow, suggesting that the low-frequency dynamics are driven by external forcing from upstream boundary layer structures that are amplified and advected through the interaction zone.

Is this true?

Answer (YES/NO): NO